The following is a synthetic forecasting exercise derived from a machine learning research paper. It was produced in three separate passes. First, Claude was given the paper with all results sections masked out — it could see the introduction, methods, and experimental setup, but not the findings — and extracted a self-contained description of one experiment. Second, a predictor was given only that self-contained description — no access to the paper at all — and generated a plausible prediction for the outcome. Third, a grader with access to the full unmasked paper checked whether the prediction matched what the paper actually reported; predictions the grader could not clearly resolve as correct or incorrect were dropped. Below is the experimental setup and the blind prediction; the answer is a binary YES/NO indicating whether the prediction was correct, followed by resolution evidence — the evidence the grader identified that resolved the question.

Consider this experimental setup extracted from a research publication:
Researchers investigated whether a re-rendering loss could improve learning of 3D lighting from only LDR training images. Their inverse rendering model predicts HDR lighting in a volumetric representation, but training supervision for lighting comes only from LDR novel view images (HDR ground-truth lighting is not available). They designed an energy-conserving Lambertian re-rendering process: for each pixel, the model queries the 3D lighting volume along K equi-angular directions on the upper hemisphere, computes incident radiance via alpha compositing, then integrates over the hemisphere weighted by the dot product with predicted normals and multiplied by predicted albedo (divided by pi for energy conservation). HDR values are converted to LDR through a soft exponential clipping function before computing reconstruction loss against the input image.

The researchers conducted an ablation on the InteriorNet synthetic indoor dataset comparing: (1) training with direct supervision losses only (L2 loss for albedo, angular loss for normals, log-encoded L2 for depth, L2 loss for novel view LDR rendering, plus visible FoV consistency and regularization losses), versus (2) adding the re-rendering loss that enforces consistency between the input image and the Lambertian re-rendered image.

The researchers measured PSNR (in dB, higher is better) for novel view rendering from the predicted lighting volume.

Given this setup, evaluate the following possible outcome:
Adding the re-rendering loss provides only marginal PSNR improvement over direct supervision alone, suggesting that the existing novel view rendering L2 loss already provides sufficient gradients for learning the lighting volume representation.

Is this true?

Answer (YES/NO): YES